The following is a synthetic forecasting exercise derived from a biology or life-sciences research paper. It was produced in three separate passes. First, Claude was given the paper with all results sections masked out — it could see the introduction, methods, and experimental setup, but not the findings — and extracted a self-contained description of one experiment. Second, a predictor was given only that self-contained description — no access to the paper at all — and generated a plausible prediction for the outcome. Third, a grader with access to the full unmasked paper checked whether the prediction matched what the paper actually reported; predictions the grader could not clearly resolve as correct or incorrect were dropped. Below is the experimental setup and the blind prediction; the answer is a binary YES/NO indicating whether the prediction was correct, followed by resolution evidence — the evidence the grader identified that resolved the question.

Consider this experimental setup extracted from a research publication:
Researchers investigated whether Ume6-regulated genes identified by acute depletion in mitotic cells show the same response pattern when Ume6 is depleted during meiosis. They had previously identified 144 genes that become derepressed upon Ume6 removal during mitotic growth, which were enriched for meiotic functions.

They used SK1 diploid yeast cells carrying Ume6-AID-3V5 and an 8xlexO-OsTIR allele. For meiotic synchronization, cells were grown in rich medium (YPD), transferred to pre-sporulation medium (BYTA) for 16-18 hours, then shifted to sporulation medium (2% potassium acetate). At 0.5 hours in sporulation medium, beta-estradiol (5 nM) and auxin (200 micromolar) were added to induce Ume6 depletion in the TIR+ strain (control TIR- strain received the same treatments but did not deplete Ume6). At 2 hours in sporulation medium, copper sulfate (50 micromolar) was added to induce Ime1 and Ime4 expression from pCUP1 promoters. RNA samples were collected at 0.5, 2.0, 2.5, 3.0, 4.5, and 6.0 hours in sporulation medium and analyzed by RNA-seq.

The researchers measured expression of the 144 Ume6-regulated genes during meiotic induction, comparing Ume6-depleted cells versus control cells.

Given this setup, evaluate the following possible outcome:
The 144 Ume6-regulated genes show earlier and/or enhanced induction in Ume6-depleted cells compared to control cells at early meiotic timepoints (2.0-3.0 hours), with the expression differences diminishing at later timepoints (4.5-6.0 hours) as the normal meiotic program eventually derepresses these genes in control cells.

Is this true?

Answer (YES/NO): NO